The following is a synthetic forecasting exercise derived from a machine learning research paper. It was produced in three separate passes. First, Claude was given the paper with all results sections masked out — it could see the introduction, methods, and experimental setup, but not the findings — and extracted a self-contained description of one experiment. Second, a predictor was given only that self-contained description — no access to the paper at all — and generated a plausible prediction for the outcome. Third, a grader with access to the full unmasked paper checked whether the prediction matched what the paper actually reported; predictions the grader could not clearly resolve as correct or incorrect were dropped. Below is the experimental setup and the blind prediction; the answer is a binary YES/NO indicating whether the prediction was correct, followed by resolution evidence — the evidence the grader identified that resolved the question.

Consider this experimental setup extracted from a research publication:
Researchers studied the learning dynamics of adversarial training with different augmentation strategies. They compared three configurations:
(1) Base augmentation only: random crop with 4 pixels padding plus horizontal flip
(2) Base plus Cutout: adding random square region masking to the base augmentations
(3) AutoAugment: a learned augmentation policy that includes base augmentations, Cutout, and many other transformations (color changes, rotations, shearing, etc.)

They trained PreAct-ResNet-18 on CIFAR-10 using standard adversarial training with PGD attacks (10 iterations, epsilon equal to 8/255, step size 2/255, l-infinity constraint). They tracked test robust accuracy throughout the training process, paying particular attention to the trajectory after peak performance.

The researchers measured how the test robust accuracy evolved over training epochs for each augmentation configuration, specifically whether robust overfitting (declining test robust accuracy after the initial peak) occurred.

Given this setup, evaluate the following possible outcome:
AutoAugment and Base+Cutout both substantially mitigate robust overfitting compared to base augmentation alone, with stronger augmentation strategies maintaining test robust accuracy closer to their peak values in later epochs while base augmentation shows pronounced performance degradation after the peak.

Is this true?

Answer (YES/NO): NO